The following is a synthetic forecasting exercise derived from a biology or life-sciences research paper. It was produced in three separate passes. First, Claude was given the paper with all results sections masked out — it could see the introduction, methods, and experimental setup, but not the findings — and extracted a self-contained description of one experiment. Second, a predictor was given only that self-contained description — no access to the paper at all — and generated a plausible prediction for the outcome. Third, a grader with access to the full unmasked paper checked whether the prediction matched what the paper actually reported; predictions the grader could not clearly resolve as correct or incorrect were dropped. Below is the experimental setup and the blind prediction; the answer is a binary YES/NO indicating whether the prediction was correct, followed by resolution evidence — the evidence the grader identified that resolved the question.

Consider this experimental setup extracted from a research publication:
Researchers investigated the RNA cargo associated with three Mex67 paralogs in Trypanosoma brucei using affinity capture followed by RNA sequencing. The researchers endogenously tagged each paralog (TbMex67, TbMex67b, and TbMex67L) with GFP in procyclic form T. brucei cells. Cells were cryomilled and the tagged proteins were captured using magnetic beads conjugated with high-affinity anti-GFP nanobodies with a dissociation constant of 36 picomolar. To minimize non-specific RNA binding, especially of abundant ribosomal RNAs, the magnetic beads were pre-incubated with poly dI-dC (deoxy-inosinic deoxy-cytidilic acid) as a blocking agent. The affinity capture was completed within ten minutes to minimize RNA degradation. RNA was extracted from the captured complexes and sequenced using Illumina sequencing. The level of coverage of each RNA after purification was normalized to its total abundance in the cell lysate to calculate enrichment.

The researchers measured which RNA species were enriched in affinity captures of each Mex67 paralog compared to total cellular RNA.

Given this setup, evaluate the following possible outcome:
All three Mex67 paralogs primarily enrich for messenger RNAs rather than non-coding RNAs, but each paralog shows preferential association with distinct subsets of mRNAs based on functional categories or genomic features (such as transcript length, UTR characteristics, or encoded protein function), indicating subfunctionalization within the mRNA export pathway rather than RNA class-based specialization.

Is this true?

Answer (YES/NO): NO